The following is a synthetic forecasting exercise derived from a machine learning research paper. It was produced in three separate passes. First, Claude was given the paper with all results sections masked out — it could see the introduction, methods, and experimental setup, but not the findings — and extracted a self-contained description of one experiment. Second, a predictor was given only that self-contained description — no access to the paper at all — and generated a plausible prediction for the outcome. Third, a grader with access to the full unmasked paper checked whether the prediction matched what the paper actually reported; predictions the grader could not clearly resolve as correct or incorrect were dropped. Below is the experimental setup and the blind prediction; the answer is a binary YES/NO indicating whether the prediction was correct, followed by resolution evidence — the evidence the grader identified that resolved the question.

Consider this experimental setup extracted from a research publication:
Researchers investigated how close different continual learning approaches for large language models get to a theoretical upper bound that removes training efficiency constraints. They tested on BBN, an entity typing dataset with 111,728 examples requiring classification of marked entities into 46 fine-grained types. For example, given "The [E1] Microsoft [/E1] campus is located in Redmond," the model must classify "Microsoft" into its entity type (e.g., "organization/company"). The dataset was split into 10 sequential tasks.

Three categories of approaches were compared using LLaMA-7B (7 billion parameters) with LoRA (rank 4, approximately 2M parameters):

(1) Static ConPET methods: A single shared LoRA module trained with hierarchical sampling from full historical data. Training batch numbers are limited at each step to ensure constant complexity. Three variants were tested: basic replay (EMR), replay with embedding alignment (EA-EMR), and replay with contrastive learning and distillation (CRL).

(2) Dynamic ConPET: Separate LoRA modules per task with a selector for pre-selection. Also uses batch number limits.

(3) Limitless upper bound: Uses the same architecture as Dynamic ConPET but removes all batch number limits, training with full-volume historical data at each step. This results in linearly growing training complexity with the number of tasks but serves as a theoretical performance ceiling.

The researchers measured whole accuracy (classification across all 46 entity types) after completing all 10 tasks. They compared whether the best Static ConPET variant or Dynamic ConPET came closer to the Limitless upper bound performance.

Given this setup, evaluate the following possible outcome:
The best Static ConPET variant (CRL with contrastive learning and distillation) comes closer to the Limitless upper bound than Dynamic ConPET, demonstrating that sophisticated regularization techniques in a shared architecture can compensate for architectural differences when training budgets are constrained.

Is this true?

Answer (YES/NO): NO